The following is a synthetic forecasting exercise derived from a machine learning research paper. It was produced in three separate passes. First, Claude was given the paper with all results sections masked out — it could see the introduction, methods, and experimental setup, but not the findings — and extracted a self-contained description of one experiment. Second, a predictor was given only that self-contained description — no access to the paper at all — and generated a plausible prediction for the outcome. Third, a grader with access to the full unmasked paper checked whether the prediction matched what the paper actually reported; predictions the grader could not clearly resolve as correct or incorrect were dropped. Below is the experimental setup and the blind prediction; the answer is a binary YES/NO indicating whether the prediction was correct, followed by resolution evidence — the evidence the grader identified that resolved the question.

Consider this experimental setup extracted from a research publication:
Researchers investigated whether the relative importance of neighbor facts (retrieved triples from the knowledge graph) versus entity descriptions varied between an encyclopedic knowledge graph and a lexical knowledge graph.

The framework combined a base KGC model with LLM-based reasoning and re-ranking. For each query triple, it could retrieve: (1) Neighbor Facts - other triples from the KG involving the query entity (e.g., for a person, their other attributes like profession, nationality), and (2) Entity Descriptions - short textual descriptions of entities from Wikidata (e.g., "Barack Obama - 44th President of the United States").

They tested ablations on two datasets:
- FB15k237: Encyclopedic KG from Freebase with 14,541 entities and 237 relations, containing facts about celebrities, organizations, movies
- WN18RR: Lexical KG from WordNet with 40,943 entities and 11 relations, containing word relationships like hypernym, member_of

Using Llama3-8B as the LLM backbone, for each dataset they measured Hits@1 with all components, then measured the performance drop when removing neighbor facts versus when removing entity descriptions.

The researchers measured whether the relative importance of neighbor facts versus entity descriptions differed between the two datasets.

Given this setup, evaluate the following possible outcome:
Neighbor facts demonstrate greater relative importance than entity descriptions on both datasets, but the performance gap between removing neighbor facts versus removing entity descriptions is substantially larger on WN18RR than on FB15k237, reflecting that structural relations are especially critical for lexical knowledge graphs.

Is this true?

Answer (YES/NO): NO